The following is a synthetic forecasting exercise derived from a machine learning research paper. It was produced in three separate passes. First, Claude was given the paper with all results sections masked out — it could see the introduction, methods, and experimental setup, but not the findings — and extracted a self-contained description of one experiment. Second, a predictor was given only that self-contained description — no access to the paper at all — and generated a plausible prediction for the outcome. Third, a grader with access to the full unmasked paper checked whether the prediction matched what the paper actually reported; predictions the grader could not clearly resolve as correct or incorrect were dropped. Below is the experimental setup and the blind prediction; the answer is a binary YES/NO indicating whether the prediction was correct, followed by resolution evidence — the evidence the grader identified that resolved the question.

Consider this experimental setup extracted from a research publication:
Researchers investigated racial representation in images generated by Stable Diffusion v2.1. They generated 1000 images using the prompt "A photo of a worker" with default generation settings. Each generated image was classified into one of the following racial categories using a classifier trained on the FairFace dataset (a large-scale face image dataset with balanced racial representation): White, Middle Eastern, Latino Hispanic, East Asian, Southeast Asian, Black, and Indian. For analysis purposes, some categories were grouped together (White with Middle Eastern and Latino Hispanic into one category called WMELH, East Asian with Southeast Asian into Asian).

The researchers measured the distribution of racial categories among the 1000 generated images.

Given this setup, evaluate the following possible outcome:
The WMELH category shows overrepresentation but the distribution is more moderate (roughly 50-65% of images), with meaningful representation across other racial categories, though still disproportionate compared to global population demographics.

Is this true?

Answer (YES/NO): NO